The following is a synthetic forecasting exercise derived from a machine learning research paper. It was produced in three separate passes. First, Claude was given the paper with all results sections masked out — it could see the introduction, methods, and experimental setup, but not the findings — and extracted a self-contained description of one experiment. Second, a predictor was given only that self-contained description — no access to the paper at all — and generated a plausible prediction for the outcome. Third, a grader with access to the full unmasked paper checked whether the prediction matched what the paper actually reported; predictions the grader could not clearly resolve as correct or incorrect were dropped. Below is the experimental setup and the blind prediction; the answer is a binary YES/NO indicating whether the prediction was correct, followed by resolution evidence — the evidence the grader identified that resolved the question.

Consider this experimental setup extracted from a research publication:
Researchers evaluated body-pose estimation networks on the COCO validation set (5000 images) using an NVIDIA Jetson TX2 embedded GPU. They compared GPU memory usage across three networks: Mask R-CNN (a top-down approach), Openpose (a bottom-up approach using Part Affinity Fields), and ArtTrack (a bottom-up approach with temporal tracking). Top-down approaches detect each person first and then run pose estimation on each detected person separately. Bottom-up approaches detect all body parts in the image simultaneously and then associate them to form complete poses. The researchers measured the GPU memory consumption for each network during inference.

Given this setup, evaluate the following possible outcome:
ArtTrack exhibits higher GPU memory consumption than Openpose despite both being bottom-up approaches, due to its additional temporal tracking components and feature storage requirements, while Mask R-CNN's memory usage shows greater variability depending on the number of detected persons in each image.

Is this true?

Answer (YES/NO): NO